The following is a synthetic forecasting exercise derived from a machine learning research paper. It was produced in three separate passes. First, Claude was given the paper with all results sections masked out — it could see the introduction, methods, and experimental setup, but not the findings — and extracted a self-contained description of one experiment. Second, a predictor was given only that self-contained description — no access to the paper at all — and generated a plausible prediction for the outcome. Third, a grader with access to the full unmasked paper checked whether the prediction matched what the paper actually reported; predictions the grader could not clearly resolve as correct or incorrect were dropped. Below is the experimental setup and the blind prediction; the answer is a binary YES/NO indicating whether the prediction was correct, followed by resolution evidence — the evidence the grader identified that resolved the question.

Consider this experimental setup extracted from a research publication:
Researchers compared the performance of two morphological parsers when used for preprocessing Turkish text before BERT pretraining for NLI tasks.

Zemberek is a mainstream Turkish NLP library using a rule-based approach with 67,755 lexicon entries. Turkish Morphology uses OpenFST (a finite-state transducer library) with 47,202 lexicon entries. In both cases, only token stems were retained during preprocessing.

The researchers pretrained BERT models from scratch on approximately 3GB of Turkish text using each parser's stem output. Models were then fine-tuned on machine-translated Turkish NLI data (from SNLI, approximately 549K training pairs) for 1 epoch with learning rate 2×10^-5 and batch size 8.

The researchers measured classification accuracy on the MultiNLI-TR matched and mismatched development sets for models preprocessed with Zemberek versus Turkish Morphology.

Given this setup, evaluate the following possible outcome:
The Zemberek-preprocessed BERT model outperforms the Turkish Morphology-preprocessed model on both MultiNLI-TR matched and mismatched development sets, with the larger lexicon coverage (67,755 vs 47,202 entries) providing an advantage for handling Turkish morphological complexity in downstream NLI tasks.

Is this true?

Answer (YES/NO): NO